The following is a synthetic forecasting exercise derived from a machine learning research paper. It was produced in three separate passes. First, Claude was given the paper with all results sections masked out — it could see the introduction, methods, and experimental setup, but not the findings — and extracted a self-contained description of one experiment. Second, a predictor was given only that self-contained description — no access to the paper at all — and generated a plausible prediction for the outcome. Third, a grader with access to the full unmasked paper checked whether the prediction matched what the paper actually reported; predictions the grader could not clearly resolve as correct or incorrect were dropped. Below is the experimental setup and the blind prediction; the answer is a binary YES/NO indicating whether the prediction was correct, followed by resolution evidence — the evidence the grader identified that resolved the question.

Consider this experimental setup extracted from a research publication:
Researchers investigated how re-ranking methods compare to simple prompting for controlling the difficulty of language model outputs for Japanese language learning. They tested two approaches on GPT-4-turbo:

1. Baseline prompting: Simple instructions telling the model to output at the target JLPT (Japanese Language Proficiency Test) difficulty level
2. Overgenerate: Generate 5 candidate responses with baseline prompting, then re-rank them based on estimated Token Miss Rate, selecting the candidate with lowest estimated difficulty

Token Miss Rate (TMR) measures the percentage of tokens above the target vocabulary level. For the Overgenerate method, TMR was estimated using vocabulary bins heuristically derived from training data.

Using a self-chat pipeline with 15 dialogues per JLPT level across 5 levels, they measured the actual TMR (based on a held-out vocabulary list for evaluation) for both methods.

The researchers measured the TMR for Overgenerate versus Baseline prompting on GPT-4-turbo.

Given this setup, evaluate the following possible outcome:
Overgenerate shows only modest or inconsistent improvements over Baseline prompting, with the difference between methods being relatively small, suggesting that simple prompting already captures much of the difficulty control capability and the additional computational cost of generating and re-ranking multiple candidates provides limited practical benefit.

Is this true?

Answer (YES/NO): YES